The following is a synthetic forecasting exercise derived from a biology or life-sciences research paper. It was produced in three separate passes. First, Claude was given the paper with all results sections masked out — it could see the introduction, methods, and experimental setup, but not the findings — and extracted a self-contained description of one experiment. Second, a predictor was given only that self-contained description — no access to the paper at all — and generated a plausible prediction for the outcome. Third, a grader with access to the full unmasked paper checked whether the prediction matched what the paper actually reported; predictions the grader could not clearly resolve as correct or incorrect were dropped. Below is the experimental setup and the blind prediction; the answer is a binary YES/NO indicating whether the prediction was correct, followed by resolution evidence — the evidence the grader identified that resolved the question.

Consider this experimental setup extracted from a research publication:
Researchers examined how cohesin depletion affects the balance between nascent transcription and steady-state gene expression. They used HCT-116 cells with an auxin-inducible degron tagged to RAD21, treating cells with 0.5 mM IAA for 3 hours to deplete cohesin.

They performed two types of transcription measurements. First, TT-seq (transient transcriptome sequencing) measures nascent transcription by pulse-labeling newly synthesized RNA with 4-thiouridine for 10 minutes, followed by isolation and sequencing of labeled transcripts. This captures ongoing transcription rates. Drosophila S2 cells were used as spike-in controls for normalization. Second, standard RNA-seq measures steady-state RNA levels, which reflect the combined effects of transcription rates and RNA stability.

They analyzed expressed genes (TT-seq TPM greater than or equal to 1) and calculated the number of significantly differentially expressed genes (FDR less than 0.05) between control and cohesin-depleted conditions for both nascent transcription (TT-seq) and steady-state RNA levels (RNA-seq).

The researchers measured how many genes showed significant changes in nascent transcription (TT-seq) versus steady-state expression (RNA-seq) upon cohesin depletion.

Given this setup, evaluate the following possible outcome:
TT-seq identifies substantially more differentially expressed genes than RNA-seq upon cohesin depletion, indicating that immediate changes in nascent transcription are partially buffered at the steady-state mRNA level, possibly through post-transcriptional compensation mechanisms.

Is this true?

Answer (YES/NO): NO